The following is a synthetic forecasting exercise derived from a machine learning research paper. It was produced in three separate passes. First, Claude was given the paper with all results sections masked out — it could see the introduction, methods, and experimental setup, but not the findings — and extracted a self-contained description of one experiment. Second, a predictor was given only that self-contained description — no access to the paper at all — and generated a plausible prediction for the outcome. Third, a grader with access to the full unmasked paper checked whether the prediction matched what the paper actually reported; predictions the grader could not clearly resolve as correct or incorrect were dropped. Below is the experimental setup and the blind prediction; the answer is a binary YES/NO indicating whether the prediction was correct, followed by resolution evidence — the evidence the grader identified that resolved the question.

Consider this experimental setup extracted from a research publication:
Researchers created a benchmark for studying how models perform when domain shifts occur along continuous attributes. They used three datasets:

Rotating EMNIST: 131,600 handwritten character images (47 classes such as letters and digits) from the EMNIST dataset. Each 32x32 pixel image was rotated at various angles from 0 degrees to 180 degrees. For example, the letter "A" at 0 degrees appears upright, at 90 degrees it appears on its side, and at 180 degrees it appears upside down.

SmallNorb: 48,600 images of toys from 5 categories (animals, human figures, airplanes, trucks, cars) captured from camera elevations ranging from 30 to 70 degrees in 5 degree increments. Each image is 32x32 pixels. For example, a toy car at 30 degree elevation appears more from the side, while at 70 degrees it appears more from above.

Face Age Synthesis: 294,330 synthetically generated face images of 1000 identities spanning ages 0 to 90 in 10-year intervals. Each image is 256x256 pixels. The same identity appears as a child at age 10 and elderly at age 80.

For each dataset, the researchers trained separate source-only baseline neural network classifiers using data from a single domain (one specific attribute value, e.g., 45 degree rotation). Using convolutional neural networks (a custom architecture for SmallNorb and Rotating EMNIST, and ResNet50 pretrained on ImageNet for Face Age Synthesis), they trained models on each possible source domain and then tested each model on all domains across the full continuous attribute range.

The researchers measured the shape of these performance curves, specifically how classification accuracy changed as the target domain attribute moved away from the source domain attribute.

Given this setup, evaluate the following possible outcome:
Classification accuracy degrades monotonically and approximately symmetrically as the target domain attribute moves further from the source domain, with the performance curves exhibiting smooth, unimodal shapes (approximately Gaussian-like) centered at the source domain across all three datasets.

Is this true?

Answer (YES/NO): NO